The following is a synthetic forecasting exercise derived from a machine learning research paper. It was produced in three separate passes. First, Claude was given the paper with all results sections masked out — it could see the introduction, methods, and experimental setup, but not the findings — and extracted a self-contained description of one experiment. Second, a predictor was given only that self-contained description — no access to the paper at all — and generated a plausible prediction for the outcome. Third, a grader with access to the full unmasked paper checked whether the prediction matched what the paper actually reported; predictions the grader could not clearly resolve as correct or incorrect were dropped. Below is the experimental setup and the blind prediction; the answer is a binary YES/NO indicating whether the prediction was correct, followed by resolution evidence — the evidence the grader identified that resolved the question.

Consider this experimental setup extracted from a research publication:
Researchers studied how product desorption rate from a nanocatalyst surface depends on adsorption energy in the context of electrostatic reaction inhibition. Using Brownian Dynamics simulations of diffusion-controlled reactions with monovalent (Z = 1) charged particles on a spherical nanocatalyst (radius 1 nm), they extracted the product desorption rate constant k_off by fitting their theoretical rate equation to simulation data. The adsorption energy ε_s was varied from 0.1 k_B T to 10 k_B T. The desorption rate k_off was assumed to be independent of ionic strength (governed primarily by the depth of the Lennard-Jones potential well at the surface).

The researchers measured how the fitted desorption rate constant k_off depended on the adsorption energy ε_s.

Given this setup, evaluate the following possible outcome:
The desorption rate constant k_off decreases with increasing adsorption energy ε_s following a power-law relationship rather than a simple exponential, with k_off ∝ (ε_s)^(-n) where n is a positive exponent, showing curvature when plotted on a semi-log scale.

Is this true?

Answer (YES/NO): NO